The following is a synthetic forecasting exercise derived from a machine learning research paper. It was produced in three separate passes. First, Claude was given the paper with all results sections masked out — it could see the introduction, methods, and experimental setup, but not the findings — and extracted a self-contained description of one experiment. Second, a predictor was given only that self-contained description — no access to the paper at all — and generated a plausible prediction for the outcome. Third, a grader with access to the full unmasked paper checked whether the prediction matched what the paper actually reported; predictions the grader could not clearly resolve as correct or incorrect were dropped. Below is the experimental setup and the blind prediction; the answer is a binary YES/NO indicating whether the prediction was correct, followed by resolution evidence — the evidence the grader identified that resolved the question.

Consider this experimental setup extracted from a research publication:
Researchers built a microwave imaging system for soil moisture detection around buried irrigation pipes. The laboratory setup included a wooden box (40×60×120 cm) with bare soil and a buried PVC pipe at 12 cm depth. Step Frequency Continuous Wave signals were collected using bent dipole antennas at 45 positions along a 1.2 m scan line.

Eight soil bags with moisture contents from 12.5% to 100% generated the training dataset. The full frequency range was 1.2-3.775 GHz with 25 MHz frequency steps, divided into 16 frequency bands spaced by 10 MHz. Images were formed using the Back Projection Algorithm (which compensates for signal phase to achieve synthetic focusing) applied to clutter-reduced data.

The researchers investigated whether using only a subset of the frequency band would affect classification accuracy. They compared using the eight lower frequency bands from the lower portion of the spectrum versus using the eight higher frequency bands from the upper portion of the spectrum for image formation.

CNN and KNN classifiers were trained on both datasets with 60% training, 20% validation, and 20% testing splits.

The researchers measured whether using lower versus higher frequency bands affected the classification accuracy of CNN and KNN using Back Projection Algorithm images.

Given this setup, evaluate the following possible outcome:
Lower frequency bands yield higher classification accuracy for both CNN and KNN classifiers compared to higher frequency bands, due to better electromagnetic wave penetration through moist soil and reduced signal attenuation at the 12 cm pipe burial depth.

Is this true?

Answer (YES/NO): NO